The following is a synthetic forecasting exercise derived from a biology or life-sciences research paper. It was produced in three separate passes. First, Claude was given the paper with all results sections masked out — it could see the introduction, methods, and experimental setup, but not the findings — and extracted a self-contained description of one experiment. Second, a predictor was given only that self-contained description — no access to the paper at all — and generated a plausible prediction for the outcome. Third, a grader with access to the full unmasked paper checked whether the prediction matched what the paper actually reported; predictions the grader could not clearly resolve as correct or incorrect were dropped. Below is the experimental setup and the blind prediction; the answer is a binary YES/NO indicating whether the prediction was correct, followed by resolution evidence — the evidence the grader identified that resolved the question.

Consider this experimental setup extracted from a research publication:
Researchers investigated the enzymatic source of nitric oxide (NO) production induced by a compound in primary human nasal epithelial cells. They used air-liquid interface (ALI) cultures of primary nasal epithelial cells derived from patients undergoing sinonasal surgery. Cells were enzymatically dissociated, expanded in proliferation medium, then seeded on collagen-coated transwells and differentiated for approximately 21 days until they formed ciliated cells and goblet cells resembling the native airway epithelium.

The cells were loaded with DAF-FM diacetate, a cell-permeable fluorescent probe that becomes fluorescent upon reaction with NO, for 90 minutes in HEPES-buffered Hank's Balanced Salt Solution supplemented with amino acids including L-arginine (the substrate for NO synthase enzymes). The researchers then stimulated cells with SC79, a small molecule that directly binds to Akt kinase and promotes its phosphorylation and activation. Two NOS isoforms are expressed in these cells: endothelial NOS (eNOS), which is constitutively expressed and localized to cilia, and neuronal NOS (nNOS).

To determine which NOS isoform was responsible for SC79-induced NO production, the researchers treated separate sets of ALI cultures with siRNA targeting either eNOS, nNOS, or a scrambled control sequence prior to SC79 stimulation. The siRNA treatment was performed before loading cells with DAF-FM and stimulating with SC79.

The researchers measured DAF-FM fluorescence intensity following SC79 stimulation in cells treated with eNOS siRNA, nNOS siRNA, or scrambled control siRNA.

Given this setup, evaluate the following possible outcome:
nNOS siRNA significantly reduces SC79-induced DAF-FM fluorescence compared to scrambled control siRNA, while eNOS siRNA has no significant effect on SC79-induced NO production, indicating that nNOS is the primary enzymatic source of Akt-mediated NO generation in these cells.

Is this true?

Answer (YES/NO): NO